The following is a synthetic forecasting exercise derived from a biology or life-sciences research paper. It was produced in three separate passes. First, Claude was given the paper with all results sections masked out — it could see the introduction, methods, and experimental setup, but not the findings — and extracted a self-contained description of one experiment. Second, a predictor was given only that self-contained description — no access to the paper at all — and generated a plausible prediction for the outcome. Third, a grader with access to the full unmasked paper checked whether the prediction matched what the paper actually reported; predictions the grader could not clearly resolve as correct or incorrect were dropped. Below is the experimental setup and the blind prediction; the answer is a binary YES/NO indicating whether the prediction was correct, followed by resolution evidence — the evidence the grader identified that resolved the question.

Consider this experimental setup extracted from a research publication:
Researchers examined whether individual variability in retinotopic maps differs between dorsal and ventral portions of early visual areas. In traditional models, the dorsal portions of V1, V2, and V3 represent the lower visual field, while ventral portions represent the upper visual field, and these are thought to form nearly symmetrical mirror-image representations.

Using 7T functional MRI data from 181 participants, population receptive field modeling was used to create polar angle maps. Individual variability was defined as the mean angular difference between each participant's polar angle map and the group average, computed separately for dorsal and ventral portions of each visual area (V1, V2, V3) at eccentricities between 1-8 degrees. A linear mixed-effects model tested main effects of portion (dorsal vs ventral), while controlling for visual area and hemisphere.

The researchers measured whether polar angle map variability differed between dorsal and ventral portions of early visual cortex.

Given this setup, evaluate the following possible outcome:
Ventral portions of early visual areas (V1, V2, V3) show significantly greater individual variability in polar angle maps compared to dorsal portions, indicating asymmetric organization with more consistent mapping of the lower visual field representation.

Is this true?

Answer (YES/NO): NO